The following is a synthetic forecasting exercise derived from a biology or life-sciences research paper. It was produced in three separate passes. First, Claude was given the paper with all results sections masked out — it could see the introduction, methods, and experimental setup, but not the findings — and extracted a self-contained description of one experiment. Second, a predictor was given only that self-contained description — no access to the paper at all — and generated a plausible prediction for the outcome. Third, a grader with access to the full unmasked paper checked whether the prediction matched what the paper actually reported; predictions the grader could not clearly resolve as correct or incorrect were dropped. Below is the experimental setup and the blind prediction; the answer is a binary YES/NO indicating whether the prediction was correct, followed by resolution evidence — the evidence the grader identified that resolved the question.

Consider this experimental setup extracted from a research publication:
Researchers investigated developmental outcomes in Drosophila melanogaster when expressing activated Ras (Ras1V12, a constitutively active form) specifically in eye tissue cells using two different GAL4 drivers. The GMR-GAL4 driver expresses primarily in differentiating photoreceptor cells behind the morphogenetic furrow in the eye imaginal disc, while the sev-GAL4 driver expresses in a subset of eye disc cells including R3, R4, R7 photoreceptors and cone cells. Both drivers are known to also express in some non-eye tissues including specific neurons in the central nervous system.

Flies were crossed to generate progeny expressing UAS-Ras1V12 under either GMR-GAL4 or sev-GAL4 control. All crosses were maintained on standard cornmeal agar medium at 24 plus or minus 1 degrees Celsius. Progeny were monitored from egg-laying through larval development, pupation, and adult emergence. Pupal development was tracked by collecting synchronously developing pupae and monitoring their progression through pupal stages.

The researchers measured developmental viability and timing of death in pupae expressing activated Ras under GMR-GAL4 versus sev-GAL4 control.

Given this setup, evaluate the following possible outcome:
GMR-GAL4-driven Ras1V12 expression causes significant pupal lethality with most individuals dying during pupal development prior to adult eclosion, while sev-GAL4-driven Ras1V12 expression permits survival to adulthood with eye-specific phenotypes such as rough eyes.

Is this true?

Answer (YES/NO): NO